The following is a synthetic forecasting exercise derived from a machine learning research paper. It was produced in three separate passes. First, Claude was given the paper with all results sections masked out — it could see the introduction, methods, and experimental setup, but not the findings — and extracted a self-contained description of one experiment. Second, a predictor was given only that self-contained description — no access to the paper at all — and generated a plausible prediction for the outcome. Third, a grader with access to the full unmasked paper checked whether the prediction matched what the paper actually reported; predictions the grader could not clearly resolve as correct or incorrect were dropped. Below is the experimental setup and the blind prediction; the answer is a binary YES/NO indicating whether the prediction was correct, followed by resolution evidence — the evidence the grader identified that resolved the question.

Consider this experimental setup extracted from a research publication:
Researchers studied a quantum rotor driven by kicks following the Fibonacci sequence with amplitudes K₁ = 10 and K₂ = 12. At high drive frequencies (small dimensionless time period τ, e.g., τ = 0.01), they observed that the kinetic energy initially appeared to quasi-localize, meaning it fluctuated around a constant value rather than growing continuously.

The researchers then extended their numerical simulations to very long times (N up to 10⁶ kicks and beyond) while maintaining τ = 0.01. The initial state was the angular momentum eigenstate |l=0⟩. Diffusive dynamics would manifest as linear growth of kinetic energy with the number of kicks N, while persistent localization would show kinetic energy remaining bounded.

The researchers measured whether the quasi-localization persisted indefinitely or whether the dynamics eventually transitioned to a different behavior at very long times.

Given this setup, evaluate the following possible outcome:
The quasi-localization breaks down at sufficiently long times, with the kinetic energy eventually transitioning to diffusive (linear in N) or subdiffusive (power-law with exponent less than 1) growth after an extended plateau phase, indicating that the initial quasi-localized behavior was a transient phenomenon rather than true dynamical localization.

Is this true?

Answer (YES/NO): YES